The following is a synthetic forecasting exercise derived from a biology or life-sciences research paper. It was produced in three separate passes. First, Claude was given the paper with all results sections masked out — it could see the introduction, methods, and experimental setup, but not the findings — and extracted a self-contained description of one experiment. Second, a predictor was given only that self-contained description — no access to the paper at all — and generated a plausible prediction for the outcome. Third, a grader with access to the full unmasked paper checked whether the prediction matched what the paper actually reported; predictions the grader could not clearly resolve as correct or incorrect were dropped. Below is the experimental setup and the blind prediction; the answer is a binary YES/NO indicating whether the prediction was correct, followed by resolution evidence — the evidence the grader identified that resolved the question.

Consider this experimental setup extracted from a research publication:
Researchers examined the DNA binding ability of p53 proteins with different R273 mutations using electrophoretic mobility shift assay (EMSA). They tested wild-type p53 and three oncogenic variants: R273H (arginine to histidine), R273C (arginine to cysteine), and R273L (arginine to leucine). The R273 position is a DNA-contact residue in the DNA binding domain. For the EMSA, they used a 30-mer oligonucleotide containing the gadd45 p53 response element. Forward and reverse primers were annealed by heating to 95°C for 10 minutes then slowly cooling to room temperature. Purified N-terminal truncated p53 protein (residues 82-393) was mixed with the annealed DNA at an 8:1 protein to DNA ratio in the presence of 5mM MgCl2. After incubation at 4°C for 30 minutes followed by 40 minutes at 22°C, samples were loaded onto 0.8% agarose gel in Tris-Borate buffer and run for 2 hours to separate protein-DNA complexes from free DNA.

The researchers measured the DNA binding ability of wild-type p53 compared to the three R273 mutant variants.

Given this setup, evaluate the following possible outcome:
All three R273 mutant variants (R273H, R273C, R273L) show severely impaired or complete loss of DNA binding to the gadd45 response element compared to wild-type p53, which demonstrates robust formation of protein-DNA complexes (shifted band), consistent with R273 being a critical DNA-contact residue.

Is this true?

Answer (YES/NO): YES